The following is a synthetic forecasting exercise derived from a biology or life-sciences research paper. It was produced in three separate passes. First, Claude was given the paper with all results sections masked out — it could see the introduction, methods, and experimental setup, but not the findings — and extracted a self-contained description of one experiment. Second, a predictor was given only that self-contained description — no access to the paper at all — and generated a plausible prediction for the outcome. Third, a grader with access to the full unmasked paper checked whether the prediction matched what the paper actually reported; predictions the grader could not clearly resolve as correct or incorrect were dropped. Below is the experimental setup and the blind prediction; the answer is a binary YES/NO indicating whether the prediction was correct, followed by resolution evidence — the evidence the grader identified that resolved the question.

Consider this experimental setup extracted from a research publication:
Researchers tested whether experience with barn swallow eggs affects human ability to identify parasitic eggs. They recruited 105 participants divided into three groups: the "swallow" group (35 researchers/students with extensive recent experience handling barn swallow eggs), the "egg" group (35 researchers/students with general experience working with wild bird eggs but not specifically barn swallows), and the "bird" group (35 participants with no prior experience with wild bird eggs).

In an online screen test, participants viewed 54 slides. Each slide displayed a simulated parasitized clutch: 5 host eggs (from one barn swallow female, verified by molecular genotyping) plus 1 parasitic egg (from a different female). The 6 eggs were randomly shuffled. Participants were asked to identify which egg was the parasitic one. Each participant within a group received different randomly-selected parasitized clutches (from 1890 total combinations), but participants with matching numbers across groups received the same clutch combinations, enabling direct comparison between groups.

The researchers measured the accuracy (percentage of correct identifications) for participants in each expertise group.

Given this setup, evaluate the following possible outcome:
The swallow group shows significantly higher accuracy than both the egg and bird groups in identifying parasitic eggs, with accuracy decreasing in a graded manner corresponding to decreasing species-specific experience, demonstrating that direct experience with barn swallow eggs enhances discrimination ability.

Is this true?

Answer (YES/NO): NO